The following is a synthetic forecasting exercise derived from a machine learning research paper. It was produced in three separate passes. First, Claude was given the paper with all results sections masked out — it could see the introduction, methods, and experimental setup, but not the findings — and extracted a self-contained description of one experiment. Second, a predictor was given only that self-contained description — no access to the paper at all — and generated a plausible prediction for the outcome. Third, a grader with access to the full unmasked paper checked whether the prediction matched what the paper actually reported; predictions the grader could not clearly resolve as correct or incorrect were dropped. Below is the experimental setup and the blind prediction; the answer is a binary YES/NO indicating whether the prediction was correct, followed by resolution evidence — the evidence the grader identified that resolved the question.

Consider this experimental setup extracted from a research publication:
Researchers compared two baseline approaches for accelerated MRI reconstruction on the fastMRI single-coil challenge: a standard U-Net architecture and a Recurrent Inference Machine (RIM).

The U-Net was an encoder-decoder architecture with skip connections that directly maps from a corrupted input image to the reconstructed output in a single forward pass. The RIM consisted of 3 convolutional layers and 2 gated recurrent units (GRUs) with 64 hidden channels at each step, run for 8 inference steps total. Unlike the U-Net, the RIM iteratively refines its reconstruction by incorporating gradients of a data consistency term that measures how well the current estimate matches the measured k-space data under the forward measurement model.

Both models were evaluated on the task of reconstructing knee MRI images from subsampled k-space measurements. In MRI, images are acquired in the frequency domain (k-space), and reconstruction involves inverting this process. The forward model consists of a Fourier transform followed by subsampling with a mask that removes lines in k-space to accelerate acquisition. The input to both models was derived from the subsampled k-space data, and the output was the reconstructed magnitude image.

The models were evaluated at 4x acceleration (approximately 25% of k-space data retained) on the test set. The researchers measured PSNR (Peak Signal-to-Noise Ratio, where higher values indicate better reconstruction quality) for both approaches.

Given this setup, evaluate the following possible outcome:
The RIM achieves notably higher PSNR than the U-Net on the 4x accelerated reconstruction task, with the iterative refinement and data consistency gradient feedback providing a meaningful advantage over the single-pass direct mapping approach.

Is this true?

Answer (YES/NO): YES